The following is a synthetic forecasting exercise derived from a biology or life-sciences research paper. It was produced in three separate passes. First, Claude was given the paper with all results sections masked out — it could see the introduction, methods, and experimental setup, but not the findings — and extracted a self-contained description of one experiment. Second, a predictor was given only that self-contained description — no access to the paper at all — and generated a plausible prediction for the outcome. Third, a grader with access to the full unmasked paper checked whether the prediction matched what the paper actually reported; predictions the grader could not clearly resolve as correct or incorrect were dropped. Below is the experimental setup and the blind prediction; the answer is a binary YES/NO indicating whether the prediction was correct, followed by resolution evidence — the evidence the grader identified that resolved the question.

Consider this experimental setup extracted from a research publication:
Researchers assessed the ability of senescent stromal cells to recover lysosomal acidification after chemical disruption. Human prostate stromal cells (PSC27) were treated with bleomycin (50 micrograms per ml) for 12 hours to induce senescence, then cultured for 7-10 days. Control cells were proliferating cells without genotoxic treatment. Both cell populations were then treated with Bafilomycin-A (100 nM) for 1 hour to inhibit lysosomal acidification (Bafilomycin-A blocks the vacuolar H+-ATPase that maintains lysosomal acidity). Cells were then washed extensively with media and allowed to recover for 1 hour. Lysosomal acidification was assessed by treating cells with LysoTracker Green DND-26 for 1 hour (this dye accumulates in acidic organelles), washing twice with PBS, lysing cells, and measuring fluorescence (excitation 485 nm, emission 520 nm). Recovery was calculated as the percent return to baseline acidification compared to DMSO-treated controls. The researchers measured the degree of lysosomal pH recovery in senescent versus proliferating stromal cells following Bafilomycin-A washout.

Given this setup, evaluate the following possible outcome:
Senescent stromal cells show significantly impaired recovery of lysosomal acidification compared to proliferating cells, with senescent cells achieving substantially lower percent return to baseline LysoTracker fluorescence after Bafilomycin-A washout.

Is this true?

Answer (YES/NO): YES